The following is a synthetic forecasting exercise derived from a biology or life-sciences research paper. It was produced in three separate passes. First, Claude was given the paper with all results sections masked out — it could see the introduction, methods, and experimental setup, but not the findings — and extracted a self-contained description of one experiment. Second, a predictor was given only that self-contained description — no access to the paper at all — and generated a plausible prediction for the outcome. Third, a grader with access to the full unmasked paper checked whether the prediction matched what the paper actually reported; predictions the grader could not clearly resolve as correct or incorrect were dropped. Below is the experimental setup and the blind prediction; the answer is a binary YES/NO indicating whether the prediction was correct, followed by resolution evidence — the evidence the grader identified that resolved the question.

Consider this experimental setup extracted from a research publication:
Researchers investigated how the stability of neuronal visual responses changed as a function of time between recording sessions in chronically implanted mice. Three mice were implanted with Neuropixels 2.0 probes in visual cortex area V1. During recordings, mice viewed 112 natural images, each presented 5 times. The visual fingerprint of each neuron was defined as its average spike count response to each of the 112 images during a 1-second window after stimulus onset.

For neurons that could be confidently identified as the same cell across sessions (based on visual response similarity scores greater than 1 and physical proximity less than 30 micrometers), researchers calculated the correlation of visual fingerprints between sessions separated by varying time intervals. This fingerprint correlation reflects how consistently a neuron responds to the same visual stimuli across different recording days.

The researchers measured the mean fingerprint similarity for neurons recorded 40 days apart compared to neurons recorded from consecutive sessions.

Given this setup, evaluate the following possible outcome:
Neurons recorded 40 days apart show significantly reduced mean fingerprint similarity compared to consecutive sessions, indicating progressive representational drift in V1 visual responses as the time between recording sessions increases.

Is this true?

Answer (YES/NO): YES